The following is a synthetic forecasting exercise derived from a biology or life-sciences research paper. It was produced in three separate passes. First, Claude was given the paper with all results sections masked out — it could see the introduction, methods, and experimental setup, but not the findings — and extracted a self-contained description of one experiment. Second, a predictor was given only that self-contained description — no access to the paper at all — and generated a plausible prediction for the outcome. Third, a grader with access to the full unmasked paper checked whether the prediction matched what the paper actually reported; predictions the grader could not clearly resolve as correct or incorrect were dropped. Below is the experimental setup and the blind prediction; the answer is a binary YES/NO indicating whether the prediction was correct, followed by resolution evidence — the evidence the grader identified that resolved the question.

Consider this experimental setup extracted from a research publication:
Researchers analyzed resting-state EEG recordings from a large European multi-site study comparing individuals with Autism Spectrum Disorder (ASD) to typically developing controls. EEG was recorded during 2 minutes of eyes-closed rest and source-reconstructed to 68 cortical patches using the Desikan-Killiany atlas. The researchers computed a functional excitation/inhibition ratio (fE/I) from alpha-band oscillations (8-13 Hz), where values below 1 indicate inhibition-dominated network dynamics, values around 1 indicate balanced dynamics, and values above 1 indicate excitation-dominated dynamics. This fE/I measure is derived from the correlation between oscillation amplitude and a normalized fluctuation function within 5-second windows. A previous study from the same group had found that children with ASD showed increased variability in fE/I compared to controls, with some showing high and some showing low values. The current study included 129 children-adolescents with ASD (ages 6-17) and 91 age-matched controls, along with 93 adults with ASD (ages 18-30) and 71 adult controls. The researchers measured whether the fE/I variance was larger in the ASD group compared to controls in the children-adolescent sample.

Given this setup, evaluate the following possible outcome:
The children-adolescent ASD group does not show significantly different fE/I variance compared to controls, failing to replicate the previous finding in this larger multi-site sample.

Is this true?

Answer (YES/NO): YES